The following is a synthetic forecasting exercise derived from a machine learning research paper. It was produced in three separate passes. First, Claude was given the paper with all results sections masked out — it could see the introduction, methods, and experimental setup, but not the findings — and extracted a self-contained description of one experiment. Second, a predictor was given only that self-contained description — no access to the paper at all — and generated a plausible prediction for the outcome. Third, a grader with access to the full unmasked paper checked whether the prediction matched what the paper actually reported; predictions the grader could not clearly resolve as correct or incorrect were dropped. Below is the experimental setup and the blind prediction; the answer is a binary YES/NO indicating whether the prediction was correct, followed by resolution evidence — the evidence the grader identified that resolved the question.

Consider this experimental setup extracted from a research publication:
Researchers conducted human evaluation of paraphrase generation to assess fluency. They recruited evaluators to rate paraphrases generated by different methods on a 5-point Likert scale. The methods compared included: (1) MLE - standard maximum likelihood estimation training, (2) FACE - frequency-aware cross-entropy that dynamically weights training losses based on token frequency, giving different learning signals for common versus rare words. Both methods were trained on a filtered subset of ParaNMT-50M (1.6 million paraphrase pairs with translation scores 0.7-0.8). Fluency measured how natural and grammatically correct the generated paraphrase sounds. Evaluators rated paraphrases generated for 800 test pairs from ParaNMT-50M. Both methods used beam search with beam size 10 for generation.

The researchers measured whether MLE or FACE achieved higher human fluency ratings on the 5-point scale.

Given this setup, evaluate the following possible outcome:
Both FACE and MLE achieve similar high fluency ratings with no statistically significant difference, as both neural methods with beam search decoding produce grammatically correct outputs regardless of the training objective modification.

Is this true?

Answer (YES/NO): NO